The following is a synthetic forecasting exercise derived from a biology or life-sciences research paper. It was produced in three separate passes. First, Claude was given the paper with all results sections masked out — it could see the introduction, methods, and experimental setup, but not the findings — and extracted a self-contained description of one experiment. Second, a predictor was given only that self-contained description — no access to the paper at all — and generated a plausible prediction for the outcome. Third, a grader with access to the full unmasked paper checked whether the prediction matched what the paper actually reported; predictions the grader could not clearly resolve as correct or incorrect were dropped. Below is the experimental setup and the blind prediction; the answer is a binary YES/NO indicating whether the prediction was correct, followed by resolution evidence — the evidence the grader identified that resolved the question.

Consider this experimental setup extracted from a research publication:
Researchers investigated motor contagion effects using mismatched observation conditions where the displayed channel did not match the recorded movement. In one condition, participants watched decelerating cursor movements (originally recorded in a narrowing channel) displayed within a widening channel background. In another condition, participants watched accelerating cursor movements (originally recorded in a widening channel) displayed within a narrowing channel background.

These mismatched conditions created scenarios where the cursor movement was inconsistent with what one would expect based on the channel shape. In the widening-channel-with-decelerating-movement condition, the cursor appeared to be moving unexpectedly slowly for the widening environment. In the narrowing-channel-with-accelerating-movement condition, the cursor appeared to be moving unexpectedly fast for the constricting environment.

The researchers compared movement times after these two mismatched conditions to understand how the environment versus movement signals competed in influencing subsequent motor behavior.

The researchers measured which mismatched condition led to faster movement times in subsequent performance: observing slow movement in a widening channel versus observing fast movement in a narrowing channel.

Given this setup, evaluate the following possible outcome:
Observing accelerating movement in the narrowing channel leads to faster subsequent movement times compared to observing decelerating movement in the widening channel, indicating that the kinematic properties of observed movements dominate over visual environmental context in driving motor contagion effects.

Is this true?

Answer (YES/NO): NO